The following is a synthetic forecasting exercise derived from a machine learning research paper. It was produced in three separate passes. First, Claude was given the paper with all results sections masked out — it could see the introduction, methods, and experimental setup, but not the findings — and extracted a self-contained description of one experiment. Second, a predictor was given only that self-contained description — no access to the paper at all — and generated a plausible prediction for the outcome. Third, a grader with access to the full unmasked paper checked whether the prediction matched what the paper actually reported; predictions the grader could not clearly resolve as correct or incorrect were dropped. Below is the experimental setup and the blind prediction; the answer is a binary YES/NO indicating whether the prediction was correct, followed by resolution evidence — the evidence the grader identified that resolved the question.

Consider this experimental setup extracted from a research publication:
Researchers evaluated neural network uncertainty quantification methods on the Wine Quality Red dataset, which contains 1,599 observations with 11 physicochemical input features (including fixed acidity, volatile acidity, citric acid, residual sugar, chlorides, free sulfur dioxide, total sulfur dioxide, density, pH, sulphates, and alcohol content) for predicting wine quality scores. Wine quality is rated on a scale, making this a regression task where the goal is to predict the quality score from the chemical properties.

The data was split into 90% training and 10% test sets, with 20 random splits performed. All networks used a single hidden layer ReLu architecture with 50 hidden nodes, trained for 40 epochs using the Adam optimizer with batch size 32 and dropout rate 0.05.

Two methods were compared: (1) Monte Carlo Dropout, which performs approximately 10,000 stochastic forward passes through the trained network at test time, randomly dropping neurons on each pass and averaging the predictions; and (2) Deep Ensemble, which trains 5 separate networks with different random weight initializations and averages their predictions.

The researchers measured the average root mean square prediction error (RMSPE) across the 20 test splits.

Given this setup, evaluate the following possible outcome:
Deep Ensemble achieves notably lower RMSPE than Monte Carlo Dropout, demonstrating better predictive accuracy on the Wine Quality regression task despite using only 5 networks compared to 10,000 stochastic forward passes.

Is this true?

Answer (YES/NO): NO